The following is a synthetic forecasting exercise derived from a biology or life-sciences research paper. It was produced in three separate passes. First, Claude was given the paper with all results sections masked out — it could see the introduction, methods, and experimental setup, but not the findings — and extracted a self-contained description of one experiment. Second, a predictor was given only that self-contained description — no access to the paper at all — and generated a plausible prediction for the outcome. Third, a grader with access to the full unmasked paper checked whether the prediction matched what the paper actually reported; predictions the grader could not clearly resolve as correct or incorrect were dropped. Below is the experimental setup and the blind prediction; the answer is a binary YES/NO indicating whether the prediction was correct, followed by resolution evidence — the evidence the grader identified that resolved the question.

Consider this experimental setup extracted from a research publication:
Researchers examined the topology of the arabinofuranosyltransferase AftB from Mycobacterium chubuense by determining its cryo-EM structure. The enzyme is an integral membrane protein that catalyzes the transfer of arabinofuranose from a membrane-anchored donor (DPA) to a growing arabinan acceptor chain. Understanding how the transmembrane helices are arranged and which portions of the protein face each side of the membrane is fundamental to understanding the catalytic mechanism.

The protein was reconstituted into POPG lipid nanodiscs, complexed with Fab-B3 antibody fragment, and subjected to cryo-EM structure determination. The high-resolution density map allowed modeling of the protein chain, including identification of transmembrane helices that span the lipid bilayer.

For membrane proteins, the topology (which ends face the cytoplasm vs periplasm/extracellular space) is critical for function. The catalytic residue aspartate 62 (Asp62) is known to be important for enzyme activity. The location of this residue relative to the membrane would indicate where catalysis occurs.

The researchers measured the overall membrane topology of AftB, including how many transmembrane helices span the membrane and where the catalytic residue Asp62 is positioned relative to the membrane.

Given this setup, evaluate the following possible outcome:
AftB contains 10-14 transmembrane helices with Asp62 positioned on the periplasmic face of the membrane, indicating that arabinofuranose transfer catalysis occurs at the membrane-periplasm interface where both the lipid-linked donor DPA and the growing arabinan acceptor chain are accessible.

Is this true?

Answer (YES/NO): YES